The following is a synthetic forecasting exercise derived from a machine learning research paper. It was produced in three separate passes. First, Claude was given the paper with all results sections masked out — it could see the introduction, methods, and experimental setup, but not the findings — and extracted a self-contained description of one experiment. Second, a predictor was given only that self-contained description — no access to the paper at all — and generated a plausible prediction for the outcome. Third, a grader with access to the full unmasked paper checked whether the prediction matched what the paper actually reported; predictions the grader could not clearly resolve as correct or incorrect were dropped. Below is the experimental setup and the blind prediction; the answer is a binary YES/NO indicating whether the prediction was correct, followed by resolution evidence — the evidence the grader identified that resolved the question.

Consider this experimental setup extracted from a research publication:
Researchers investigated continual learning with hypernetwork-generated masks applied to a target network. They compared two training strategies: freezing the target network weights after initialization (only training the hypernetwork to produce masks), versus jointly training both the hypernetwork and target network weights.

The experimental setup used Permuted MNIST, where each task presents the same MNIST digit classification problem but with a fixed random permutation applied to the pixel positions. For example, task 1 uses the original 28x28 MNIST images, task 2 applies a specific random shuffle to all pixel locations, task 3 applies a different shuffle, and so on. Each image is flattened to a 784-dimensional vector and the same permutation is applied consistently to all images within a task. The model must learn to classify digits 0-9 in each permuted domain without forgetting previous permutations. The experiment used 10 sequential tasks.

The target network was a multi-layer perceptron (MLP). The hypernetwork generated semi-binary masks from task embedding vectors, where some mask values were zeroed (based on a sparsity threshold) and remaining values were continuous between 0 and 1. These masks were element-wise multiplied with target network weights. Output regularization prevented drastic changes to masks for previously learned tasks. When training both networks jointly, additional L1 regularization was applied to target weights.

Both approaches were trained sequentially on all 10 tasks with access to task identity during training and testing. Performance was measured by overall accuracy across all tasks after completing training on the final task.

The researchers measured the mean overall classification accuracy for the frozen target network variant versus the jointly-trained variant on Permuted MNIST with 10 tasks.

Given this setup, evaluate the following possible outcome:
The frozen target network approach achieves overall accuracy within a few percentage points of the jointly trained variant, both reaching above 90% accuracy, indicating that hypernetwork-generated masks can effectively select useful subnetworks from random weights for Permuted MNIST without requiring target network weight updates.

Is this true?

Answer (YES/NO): NO